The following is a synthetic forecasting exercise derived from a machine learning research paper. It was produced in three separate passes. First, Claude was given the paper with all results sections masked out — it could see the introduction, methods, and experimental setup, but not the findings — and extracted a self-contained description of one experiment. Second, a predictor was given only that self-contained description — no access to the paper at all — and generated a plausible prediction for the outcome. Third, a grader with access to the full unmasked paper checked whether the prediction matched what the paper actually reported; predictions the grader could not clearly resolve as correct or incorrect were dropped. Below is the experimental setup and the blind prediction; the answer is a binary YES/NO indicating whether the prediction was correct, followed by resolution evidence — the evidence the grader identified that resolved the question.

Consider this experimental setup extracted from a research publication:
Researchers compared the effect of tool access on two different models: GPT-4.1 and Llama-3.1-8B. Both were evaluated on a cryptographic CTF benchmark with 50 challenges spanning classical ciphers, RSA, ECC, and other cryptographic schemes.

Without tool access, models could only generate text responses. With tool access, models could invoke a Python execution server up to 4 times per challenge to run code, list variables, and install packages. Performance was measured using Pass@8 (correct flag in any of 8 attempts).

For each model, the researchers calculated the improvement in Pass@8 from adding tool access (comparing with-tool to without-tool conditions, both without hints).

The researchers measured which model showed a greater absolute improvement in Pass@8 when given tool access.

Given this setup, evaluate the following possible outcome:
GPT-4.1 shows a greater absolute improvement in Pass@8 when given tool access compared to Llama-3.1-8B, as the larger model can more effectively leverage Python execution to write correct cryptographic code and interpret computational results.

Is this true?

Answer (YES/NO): NO